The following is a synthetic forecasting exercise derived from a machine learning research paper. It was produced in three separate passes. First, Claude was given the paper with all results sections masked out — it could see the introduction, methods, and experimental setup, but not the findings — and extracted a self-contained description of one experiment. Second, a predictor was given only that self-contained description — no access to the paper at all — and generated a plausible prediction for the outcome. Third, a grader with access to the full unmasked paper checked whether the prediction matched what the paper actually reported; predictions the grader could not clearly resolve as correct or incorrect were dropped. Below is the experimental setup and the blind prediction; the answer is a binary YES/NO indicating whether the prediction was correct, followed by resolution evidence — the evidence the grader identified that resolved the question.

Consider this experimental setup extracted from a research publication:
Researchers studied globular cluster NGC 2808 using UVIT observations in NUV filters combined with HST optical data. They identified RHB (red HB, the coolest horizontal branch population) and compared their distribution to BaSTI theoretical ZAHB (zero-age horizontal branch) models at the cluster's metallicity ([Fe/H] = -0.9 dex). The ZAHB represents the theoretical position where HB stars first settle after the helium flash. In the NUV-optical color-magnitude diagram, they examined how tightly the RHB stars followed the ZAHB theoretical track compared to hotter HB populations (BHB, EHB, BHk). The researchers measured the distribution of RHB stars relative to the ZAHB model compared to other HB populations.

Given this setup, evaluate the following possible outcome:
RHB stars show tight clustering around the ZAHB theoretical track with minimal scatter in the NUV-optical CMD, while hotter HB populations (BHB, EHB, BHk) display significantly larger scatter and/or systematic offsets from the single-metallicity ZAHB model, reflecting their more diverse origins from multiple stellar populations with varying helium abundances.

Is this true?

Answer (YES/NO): YES